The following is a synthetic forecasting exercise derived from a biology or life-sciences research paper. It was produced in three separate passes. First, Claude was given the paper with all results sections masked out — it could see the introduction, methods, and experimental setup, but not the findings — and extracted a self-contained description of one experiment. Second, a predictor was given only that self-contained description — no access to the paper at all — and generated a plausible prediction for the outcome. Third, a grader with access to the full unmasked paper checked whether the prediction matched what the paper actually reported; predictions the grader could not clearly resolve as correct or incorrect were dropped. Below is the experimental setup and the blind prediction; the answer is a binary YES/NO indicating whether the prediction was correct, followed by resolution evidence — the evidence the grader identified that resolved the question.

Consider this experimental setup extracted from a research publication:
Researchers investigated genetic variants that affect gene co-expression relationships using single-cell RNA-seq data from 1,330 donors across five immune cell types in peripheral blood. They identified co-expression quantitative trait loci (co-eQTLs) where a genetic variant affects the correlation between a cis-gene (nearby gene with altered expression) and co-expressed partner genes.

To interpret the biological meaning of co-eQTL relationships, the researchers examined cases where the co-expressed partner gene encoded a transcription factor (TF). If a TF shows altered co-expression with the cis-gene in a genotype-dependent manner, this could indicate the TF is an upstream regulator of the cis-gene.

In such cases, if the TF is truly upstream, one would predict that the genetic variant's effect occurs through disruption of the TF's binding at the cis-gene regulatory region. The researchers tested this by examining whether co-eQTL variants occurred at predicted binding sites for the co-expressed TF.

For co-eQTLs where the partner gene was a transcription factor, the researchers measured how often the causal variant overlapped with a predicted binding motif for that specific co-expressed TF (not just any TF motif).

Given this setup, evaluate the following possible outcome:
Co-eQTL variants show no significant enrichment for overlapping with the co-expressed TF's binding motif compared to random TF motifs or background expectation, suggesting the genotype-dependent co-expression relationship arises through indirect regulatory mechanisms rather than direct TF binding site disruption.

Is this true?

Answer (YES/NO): NO